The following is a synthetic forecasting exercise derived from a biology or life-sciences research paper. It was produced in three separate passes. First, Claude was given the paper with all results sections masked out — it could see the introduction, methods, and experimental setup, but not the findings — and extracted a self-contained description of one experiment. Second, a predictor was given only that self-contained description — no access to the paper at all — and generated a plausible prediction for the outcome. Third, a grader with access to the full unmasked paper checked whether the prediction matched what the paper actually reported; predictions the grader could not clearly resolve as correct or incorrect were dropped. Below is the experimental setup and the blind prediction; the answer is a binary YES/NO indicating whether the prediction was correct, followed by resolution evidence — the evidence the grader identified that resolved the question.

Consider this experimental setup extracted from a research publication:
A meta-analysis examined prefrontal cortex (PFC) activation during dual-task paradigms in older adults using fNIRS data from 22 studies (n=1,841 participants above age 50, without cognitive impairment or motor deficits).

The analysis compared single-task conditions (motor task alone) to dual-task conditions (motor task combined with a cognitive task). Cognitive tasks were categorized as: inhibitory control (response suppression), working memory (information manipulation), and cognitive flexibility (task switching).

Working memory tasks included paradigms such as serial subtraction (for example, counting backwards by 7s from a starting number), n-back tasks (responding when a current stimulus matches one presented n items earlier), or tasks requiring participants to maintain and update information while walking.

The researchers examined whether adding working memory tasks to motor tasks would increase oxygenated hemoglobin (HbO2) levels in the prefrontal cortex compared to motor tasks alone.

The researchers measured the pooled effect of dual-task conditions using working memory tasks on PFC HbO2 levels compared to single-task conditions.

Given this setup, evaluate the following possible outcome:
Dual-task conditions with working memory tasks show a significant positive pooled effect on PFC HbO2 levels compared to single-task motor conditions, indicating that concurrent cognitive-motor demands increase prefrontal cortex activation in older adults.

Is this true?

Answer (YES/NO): YES